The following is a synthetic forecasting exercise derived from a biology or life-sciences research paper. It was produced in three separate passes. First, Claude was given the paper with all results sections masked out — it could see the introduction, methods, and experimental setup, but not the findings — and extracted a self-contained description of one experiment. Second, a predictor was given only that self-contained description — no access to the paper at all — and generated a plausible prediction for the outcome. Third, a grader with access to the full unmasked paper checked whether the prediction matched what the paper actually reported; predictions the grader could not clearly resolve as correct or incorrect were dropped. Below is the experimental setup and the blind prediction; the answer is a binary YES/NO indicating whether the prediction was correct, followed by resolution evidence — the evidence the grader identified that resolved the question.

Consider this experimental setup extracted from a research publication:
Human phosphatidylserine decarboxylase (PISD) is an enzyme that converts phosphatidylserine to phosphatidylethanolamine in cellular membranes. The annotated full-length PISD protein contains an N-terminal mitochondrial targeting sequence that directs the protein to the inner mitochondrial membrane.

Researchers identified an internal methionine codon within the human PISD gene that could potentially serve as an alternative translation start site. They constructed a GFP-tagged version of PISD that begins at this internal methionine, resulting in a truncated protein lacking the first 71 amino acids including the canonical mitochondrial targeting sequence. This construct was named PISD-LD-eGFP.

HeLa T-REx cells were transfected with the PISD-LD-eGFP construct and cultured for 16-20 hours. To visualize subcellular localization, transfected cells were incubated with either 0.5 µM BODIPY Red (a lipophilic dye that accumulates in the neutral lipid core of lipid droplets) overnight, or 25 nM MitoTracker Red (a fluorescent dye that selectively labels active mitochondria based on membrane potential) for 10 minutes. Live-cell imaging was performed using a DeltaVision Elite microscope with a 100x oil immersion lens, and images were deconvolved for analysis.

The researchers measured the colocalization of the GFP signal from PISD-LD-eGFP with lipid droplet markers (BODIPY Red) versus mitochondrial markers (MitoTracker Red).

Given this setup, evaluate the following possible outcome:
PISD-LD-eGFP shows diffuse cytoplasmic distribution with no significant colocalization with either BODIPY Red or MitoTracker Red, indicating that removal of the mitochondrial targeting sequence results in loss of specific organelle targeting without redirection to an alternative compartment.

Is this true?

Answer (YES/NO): NO